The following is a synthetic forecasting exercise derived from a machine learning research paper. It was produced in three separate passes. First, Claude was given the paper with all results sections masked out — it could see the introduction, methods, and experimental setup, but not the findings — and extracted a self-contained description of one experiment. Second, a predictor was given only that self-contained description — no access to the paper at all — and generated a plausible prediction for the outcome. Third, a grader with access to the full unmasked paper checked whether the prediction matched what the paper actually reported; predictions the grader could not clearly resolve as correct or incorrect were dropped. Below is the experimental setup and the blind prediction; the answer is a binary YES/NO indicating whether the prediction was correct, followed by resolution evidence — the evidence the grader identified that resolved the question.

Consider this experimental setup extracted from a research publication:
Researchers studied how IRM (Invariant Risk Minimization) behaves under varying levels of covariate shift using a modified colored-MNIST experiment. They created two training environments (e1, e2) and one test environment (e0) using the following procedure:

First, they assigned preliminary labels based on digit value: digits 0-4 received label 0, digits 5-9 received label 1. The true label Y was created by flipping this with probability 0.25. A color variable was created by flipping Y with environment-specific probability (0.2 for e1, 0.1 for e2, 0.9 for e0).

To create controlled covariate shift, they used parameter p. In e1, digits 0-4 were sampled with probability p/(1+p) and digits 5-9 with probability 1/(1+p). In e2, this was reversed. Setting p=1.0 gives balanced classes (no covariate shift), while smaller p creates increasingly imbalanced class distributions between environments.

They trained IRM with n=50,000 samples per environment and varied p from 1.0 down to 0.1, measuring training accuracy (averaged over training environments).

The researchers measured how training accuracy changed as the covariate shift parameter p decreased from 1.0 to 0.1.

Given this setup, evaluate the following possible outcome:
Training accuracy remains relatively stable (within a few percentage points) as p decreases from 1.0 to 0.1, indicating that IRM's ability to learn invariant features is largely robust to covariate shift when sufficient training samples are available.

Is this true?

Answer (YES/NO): NO